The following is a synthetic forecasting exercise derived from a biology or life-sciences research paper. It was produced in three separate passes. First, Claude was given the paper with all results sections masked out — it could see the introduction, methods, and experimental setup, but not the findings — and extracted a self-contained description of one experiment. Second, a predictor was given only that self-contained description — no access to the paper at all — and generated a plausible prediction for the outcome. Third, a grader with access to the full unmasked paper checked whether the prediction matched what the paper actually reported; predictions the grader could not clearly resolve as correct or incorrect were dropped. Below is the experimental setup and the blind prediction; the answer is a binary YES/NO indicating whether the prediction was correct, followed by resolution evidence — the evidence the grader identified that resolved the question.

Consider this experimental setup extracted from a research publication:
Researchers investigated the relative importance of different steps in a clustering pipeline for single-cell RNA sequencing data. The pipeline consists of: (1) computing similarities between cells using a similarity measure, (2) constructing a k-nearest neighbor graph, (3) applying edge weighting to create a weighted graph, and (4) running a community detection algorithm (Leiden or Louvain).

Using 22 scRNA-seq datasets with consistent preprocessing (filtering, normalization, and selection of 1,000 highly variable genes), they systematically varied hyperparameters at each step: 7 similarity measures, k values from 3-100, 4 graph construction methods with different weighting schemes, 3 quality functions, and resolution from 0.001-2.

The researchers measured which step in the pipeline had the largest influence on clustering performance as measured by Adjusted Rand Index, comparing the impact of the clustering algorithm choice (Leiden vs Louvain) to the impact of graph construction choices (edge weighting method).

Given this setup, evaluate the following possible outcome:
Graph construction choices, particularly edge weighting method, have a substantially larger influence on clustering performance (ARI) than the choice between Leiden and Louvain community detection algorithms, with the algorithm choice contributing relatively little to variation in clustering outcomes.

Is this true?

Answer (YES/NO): YES